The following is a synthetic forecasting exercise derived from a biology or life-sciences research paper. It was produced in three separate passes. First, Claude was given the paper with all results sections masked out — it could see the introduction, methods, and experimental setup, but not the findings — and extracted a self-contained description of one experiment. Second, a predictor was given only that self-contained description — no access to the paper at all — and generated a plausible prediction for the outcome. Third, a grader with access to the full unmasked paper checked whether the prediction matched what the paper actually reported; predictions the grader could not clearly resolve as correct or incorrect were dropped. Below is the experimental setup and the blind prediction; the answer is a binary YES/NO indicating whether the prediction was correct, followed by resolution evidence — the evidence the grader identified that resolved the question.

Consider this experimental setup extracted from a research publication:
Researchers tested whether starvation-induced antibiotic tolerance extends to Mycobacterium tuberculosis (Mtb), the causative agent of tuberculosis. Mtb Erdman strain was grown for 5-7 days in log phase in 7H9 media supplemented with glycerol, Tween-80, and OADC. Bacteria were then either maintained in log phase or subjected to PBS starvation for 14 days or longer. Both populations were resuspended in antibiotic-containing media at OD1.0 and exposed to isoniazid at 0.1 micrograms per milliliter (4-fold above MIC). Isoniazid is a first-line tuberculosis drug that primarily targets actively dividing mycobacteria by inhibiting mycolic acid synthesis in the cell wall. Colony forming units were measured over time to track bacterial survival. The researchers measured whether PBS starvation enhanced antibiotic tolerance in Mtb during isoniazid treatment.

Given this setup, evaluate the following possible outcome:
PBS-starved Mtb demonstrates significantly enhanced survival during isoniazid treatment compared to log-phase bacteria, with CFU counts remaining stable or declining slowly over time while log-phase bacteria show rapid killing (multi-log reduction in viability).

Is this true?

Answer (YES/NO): YES